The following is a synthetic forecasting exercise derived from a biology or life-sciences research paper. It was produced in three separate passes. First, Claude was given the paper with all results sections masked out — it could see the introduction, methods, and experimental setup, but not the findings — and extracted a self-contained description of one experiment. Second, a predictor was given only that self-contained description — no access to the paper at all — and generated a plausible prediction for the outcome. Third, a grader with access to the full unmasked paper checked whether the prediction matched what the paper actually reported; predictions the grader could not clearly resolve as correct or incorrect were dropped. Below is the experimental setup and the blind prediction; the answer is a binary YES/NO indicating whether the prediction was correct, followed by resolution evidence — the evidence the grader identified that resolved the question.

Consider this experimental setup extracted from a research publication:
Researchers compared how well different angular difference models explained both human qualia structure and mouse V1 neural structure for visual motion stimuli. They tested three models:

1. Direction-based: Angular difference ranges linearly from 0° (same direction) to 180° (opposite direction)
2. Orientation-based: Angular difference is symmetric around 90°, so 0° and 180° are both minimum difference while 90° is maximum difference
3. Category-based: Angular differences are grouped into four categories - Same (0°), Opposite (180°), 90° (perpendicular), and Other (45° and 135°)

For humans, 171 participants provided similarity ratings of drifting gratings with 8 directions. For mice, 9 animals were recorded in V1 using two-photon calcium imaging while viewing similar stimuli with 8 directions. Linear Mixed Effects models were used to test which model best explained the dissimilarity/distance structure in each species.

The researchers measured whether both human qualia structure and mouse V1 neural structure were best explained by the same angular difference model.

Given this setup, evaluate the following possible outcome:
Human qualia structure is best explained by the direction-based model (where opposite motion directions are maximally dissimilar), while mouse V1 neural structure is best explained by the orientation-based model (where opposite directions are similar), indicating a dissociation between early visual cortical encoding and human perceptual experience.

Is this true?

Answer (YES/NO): NO